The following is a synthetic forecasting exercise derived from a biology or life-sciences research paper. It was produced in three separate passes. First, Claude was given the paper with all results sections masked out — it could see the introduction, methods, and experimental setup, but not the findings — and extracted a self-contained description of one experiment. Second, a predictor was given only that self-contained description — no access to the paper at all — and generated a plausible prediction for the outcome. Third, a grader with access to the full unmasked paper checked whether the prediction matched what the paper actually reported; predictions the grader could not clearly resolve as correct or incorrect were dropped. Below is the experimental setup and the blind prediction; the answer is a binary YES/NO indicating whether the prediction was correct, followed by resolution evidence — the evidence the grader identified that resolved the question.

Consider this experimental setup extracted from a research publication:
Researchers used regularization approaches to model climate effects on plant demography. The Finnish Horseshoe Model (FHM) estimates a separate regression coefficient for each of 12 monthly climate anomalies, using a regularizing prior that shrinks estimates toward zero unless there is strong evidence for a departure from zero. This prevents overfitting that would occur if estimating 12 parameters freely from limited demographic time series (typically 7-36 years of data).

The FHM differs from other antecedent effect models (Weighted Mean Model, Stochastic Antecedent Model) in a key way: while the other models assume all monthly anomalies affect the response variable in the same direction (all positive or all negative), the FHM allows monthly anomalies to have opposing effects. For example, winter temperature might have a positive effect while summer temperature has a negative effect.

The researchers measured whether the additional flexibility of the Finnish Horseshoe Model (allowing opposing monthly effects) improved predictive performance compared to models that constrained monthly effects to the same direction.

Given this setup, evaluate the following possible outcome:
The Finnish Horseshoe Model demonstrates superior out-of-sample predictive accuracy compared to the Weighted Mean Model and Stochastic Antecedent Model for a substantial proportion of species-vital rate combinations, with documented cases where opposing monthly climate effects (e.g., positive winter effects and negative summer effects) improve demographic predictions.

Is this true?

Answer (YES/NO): NO